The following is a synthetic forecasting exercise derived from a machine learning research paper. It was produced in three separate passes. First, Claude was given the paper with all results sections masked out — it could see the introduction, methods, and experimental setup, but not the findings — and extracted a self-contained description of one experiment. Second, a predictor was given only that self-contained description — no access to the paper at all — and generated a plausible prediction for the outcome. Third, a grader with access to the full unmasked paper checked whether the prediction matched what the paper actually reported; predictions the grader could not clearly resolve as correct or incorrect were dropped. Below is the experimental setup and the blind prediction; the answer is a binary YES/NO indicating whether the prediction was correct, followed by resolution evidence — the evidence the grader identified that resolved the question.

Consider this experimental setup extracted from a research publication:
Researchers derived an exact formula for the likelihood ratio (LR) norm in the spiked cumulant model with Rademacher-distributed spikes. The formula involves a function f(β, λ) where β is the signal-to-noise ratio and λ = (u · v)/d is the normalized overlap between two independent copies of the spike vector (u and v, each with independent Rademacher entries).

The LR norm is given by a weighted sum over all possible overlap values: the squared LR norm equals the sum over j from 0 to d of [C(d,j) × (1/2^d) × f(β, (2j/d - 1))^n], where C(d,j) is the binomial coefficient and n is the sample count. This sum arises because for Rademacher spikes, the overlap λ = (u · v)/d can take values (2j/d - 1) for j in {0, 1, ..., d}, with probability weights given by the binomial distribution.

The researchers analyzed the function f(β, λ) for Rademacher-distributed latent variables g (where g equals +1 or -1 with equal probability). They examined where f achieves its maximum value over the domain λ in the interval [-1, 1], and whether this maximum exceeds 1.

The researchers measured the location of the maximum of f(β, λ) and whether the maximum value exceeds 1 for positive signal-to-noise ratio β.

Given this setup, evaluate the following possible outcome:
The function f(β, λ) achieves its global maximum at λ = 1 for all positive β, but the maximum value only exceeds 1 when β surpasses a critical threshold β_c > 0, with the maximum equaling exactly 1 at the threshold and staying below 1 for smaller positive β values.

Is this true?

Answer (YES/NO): NO